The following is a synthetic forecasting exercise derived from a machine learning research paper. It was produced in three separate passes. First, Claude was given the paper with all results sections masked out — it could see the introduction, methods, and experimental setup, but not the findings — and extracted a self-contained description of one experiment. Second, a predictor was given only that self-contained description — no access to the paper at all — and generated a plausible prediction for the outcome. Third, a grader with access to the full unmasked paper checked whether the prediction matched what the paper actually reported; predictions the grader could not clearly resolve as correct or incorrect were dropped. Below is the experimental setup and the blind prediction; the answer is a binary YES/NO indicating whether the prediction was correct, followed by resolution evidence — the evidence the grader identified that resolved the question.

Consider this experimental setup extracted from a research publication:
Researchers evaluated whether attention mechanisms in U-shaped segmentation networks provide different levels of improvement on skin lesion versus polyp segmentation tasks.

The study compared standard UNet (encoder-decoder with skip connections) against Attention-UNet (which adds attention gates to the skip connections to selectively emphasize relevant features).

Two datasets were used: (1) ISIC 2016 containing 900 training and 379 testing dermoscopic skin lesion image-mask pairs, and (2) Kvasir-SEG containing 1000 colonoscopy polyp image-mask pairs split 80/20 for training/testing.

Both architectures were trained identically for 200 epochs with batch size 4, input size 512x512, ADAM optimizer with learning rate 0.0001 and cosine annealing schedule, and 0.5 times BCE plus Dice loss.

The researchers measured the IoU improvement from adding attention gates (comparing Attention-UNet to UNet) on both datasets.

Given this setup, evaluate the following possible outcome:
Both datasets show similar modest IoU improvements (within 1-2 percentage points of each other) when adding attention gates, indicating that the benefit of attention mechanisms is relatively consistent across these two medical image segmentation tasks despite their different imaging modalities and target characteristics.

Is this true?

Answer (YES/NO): NO